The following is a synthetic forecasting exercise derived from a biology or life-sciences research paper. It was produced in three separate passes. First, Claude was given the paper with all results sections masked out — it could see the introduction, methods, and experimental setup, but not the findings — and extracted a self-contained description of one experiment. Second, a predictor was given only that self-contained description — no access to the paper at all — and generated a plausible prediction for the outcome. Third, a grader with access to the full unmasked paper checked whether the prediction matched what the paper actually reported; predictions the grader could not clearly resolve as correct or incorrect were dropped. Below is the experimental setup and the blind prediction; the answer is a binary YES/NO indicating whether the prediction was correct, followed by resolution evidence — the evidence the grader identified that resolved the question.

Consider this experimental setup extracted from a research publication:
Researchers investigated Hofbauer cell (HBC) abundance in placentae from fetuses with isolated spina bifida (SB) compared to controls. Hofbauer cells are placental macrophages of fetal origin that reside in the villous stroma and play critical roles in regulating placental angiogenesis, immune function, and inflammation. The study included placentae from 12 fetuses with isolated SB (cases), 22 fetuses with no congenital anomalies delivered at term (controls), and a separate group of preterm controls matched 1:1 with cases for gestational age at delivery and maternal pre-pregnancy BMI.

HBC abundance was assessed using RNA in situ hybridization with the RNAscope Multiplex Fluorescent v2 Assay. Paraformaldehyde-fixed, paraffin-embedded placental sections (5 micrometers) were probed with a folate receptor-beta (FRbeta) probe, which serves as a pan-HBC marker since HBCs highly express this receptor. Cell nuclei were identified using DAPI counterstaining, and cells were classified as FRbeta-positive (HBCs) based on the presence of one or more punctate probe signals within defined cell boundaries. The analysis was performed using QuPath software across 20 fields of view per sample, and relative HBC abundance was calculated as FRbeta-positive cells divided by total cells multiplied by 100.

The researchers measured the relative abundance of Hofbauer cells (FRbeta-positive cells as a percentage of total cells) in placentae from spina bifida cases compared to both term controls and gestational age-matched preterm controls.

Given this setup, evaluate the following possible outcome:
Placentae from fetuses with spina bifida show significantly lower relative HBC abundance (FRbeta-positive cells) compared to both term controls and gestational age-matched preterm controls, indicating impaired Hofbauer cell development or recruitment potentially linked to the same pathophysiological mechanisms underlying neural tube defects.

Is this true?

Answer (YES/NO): NO